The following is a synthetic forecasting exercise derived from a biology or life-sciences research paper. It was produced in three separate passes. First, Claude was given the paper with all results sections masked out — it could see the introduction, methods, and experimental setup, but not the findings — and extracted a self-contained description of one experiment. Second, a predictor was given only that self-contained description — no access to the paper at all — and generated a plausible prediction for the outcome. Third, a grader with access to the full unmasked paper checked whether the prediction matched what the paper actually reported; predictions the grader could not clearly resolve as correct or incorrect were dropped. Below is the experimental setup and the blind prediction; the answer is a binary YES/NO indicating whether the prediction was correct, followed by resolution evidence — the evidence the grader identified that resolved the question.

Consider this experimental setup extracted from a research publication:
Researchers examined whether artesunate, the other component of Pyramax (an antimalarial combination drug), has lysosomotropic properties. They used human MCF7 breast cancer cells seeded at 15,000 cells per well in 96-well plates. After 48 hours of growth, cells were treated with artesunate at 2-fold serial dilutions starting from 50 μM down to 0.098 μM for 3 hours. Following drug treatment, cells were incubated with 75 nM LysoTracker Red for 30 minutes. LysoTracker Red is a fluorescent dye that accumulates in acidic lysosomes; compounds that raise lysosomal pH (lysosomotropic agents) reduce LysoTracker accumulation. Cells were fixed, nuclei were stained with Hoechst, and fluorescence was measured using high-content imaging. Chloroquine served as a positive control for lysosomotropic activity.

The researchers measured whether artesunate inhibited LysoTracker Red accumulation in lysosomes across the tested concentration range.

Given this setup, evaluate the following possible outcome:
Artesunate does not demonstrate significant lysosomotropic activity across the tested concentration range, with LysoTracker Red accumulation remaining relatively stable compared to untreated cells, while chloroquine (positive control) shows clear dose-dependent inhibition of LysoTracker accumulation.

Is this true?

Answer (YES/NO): YES